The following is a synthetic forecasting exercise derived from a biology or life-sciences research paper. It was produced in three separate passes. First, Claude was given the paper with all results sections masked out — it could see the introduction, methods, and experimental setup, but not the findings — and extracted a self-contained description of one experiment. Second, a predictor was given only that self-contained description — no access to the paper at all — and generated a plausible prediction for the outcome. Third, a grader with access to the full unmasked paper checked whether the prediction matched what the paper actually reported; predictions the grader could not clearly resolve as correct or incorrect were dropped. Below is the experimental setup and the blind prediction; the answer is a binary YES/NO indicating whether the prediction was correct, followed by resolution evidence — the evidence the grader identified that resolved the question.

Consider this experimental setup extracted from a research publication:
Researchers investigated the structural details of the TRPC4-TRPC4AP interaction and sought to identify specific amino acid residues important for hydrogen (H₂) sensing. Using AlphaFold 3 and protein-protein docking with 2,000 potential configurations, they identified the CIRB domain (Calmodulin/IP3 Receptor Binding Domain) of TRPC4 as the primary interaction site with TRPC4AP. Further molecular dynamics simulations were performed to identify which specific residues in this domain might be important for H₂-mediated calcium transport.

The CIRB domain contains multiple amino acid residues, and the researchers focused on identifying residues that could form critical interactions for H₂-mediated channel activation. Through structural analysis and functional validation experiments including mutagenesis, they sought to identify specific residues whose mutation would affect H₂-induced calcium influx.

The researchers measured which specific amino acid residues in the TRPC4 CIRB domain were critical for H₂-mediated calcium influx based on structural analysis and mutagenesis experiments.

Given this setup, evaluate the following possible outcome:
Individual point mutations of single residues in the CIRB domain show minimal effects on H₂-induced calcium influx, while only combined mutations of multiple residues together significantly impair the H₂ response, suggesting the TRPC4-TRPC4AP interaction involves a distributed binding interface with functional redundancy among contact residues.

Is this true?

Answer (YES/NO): NO